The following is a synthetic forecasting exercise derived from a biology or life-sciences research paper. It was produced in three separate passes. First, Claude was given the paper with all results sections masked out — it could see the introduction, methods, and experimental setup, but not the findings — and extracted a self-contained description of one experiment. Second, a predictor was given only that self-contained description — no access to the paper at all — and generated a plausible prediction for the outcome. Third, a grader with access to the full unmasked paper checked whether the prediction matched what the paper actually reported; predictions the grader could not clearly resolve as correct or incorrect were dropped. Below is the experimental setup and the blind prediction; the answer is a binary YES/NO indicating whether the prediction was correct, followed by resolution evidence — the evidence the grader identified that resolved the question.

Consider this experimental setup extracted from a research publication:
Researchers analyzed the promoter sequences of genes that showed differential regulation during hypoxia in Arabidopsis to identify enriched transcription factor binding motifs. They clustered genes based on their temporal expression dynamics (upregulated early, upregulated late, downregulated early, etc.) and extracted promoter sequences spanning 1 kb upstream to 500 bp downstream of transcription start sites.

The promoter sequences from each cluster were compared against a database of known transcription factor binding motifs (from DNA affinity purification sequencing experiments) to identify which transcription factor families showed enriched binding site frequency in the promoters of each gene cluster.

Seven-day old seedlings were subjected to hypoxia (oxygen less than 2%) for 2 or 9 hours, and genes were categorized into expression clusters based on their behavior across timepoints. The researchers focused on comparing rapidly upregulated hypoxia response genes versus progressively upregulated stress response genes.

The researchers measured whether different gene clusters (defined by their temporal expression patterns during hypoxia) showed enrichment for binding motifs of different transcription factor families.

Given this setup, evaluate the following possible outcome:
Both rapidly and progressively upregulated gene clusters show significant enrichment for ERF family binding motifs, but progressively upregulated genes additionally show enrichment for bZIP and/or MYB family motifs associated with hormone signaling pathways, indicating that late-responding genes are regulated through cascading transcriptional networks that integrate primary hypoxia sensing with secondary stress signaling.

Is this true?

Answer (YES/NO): NO